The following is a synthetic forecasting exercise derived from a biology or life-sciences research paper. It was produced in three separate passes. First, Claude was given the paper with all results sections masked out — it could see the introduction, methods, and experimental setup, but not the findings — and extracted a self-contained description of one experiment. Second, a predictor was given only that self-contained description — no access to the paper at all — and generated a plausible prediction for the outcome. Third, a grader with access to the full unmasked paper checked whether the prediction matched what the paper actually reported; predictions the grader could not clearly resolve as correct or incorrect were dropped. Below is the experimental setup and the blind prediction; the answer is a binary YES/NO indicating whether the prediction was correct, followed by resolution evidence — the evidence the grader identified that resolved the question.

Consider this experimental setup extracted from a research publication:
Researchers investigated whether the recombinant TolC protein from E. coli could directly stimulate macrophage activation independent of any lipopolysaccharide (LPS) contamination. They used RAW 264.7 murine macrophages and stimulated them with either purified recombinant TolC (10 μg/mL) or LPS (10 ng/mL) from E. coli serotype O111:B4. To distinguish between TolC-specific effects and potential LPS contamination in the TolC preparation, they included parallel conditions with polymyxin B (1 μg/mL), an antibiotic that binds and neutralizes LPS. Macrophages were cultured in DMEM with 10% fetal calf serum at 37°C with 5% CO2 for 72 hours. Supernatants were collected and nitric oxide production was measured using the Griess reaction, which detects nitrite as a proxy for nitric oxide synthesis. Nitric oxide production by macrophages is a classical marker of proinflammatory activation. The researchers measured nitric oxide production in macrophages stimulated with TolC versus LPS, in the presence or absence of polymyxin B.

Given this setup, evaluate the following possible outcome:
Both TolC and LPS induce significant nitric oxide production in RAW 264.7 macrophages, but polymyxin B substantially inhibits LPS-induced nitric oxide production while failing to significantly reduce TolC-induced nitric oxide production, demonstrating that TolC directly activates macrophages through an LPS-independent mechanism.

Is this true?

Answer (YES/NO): YES